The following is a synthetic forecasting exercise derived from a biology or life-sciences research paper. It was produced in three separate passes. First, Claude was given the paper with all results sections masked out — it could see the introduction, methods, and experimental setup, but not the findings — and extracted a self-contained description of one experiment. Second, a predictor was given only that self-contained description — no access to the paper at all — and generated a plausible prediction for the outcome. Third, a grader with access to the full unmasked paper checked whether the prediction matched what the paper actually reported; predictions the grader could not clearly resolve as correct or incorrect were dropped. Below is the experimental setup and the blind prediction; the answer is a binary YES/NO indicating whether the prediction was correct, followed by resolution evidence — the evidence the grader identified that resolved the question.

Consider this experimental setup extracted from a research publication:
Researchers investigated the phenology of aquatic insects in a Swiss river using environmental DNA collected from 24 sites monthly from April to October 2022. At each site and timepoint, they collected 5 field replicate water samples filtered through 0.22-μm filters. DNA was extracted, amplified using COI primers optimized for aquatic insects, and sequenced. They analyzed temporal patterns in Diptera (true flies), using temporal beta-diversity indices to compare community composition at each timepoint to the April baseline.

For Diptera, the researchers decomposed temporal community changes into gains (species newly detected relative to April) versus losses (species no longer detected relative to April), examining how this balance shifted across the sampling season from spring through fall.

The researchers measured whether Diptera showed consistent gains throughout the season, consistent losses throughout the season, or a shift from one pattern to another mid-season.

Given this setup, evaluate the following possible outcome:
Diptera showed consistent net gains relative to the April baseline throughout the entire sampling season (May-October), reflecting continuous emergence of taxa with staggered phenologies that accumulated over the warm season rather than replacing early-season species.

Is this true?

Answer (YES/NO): NO